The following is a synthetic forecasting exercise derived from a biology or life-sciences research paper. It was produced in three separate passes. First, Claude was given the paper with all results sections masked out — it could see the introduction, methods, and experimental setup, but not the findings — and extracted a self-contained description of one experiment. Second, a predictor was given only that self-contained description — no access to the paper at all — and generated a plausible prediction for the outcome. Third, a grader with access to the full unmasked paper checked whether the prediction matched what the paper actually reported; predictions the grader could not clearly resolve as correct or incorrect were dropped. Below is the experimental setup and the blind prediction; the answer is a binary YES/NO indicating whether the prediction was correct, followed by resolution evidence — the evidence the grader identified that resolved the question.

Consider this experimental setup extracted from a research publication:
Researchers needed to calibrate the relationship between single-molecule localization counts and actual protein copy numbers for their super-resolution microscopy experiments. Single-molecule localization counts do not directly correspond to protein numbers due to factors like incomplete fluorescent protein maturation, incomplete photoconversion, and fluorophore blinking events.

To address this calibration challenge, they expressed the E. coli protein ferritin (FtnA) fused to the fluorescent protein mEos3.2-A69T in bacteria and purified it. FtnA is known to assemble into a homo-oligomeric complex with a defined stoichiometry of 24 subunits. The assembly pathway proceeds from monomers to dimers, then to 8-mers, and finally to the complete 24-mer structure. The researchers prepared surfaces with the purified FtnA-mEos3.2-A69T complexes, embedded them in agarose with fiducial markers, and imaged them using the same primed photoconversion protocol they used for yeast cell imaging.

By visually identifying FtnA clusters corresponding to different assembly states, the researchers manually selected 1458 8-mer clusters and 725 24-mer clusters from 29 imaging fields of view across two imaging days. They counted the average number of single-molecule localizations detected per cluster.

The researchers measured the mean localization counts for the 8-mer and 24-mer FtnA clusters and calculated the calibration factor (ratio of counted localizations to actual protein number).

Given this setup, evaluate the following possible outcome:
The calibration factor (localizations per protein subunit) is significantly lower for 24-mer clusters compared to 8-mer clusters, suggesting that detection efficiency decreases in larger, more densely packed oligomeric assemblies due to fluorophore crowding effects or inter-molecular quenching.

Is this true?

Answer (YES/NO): NO